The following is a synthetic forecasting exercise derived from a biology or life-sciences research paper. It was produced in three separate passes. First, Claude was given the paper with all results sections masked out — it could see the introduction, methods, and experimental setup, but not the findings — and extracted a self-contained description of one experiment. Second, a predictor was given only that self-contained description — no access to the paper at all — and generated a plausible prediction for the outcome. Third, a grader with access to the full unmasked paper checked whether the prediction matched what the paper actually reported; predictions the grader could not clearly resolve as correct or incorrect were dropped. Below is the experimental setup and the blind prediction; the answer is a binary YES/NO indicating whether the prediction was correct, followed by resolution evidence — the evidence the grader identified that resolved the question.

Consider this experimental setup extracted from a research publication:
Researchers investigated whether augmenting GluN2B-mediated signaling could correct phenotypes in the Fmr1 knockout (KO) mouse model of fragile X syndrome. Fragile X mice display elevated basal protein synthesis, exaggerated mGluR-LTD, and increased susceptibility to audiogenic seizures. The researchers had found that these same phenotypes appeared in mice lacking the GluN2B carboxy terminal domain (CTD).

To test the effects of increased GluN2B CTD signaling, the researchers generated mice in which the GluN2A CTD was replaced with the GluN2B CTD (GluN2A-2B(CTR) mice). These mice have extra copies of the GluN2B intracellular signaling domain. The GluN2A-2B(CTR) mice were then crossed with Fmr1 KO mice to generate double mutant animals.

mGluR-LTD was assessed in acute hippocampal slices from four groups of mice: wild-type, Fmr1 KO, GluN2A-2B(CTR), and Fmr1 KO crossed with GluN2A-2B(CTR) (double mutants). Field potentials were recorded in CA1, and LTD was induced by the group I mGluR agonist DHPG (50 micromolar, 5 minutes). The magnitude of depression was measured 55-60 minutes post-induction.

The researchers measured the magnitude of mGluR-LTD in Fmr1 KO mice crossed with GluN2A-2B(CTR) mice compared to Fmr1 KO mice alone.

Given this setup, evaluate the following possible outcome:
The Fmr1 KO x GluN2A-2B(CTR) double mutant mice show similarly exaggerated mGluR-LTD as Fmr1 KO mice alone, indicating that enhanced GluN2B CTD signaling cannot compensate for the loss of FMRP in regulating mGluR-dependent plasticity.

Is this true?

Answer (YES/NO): NO